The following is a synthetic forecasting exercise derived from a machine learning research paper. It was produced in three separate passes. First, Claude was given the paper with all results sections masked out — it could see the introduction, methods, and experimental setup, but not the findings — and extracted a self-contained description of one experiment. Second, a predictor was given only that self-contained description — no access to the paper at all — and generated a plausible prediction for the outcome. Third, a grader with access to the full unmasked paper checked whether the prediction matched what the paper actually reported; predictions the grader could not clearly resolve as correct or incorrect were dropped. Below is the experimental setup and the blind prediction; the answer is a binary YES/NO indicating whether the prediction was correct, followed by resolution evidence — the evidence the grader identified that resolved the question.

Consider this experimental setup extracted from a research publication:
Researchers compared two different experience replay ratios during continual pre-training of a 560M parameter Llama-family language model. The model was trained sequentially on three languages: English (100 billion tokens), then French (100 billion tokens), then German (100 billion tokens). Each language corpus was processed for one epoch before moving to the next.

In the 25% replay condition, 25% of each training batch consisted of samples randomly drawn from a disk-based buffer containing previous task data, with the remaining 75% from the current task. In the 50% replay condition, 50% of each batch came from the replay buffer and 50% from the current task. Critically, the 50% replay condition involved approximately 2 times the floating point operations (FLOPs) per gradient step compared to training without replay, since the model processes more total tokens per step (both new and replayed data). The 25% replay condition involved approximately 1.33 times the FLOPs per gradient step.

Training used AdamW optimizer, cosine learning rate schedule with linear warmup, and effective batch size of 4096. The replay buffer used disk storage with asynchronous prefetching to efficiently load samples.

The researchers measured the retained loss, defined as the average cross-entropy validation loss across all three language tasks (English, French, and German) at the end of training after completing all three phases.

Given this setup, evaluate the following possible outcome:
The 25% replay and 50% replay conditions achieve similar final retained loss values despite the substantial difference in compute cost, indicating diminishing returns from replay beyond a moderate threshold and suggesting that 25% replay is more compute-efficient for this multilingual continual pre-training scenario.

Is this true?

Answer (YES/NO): NO